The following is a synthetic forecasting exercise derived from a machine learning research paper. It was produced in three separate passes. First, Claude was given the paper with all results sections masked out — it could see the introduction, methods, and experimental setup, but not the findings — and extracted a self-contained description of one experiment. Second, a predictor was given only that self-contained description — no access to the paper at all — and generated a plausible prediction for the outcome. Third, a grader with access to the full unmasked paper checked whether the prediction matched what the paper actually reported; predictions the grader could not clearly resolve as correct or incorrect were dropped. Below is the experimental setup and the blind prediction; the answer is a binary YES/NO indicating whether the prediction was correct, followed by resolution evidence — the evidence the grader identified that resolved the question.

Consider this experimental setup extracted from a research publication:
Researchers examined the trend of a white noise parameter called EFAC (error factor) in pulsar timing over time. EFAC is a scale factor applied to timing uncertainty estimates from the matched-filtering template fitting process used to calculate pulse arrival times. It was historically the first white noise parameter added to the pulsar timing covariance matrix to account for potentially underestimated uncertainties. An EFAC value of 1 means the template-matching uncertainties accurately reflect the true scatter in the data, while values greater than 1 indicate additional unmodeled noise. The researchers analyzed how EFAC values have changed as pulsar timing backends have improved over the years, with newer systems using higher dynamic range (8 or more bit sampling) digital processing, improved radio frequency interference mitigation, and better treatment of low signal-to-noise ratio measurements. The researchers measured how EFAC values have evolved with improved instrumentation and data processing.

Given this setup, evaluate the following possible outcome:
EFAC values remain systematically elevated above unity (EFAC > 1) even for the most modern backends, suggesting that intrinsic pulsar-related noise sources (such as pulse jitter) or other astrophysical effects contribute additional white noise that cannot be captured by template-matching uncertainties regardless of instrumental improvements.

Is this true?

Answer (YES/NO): NO